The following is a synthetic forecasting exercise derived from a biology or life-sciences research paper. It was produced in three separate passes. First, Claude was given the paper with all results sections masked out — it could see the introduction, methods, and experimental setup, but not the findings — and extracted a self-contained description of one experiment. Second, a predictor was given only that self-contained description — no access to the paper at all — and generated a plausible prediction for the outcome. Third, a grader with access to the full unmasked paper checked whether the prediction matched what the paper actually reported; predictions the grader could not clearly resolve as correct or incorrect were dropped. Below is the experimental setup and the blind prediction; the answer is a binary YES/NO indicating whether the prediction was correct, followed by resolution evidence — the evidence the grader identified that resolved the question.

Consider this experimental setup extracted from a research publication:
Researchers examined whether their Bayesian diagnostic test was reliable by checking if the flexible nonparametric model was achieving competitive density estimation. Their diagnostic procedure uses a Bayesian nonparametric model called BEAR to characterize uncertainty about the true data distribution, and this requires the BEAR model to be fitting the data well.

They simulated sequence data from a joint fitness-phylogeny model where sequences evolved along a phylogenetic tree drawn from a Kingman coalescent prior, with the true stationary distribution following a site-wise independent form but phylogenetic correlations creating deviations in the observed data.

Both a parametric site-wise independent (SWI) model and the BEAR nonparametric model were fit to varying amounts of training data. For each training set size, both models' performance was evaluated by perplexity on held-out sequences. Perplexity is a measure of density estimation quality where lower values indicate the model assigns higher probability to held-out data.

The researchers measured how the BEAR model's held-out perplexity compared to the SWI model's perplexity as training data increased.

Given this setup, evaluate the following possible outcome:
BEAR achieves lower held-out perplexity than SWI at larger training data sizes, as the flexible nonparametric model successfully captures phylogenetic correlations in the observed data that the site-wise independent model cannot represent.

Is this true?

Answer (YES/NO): YES